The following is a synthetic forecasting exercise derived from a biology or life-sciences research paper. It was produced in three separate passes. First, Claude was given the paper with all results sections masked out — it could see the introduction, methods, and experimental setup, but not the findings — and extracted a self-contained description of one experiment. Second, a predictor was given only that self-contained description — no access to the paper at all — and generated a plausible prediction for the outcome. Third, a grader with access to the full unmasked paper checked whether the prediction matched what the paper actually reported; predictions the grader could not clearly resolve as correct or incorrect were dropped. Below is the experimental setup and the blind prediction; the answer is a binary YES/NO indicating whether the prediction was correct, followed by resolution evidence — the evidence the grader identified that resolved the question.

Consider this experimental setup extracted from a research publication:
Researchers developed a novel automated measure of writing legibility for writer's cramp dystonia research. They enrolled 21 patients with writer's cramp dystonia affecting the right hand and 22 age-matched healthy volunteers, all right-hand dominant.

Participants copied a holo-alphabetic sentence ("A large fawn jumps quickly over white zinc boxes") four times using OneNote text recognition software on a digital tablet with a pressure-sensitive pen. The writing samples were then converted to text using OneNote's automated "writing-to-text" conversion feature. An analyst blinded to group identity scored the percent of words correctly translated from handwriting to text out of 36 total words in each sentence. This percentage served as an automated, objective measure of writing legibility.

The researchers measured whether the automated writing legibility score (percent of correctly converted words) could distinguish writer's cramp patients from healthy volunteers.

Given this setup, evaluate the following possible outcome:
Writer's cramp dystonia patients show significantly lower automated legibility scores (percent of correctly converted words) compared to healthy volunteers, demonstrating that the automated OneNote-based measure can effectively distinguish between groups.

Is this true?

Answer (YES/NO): YES